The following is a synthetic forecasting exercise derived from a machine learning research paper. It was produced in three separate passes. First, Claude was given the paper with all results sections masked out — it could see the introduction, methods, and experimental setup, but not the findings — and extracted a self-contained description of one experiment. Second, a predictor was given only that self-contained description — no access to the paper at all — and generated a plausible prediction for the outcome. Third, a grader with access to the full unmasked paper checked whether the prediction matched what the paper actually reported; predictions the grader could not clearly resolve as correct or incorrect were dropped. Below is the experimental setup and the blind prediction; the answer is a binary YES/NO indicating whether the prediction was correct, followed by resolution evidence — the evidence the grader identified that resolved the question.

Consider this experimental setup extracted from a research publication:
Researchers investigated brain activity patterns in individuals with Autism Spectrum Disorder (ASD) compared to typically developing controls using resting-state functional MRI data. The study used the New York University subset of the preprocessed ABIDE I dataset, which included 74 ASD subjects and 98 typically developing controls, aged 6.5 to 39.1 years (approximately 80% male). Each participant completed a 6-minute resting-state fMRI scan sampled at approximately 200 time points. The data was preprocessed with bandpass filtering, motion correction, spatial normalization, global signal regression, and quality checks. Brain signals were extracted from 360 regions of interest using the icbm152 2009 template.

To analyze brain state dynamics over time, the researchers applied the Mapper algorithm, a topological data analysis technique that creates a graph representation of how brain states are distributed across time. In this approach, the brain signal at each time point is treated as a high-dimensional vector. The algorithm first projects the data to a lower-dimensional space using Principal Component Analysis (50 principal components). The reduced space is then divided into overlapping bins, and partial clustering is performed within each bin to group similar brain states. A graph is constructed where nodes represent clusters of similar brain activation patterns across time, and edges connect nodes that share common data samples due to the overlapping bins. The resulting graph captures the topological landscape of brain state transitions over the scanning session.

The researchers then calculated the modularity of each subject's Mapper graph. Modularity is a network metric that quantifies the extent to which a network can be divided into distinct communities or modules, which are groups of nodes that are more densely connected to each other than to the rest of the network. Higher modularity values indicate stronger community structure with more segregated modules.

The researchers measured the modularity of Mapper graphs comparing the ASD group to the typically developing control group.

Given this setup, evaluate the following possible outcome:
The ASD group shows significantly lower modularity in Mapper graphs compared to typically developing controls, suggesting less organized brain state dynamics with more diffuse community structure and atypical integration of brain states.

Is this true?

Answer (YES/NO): YES